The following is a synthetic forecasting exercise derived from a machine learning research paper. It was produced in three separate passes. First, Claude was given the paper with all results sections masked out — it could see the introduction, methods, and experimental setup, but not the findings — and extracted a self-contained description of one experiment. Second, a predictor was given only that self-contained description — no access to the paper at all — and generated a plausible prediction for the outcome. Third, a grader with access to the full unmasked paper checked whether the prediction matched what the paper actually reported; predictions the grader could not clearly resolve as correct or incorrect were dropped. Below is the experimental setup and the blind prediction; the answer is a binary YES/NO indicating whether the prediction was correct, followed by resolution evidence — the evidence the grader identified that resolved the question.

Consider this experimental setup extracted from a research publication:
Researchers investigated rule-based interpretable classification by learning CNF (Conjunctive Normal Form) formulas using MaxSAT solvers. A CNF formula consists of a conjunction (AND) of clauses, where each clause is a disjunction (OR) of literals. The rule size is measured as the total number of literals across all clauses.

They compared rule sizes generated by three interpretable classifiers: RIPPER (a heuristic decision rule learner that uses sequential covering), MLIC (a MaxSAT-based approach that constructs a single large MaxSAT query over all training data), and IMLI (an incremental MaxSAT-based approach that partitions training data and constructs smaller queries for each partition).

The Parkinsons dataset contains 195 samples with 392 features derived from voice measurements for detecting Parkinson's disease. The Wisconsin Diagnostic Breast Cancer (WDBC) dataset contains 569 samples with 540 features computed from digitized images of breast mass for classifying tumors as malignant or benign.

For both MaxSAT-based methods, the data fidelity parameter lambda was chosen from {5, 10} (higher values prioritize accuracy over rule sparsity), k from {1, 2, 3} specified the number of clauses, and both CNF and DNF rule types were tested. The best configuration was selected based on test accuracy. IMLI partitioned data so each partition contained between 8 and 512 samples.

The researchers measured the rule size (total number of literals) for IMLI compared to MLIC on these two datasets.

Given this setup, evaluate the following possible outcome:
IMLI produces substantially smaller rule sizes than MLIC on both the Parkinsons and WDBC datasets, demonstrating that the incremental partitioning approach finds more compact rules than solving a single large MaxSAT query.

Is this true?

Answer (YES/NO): NO